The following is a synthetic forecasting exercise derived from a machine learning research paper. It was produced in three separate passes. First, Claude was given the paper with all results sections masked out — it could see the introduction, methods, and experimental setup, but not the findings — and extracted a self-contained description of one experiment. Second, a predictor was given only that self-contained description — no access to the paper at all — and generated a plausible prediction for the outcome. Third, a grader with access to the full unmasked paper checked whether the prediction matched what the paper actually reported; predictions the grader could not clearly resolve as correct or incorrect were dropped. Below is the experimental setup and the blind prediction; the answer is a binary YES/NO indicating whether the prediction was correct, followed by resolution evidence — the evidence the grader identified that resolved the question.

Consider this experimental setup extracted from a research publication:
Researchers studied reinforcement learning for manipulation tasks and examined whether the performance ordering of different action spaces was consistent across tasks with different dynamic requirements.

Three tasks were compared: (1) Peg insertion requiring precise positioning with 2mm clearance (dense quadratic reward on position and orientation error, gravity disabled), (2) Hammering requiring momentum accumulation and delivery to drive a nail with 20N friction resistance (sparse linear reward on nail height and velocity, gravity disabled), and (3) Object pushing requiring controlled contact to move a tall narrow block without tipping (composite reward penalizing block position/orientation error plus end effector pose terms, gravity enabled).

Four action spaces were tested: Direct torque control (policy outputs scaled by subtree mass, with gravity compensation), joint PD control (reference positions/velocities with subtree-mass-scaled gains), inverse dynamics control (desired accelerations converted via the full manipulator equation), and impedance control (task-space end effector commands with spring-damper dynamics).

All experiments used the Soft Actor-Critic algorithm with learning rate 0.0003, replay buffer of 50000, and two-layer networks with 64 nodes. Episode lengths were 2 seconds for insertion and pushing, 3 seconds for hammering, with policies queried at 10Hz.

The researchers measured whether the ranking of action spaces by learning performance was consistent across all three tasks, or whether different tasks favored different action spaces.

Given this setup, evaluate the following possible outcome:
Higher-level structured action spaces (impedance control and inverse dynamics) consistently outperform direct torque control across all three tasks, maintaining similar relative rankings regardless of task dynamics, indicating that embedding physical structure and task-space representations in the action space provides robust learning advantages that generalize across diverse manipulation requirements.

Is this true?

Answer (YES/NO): NO